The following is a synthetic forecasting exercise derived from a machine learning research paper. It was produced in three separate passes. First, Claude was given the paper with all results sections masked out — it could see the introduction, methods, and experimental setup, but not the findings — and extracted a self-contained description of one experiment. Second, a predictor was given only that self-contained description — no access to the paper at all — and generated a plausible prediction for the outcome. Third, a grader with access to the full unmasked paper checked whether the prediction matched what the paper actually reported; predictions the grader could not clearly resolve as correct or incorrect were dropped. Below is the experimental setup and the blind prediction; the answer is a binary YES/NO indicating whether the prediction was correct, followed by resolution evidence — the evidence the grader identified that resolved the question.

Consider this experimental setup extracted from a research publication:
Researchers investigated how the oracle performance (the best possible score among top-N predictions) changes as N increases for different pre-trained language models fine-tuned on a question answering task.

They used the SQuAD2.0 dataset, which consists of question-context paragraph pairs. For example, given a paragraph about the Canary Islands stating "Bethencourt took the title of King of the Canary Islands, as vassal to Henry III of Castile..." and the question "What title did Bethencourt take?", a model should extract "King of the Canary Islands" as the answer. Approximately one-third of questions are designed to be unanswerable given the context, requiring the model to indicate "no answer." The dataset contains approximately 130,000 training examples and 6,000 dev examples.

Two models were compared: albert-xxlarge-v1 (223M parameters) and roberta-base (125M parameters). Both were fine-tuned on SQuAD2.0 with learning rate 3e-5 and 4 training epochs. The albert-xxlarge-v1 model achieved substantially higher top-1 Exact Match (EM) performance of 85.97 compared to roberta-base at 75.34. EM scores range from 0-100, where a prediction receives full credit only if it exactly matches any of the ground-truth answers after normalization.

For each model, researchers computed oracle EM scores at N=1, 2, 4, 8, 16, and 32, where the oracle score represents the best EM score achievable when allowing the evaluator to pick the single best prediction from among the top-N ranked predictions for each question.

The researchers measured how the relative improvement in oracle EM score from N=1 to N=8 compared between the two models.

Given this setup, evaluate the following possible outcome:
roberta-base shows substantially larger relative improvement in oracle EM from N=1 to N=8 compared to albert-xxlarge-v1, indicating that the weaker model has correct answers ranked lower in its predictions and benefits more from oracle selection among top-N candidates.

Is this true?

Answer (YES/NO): YES